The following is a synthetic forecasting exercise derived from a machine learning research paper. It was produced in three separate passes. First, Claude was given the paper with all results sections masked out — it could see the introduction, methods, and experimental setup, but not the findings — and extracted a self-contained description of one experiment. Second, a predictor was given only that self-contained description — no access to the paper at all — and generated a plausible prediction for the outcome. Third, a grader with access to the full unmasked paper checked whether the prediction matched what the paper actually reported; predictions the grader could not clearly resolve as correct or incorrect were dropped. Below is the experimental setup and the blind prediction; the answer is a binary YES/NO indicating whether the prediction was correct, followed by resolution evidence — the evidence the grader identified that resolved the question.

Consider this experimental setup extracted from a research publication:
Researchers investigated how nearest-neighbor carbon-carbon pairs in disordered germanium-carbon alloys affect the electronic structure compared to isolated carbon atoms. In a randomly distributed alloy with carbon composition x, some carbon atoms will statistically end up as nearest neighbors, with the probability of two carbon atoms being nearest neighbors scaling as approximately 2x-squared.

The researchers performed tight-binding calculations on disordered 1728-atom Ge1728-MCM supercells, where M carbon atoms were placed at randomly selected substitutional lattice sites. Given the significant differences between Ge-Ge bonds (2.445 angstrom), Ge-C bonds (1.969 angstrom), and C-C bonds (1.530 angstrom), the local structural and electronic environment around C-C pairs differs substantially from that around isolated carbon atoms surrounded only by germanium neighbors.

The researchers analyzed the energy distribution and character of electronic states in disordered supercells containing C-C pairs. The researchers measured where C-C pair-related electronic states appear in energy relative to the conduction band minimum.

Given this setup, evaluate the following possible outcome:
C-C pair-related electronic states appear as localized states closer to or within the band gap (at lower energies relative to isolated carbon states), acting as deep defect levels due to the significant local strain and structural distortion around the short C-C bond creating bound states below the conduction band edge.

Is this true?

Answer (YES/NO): YES